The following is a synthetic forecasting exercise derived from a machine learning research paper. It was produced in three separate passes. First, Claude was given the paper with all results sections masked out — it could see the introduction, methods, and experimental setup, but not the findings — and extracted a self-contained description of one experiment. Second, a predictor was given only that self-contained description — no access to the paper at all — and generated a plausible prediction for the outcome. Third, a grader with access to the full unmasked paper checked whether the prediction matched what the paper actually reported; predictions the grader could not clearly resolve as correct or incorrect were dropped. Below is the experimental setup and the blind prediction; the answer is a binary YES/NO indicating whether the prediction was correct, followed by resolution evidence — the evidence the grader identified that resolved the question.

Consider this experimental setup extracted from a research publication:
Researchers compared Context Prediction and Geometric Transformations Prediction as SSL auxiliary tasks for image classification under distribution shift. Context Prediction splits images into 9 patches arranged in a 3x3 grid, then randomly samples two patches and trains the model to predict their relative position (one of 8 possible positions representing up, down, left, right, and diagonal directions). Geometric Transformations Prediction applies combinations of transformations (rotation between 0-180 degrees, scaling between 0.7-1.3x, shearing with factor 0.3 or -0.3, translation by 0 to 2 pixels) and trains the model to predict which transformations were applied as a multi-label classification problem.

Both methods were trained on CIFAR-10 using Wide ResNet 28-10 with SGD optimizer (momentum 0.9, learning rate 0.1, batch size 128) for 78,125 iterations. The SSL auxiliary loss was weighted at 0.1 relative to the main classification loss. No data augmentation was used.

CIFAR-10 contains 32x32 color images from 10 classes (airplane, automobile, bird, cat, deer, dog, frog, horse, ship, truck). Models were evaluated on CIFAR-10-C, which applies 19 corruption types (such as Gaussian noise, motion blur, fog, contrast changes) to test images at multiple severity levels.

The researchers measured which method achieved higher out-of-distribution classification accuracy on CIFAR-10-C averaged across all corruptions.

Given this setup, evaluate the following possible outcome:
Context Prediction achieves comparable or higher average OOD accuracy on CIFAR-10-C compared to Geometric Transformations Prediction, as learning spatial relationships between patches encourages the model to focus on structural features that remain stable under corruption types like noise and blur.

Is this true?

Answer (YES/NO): NO